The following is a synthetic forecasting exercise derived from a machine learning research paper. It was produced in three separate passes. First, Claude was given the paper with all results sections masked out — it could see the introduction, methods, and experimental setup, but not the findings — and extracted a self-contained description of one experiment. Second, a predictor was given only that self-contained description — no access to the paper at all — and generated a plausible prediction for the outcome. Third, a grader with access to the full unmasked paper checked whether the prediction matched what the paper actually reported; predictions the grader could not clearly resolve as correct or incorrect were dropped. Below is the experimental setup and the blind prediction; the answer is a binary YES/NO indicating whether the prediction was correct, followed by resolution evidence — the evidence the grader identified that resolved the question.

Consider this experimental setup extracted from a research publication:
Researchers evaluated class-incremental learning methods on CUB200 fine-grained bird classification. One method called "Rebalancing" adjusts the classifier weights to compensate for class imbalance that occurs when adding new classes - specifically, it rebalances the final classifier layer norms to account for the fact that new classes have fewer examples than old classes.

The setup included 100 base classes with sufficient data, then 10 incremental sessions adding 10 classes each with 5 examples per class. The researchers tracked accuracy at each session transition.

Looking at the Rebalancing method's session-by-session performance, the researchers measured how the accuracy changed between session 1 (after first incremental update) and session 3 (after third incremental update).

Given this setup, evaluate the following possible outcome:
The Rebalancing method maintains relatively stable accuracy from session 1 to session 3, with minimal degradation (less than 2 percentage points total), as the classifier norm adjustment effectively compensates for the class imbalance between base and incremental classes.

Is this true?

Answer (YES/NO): NO